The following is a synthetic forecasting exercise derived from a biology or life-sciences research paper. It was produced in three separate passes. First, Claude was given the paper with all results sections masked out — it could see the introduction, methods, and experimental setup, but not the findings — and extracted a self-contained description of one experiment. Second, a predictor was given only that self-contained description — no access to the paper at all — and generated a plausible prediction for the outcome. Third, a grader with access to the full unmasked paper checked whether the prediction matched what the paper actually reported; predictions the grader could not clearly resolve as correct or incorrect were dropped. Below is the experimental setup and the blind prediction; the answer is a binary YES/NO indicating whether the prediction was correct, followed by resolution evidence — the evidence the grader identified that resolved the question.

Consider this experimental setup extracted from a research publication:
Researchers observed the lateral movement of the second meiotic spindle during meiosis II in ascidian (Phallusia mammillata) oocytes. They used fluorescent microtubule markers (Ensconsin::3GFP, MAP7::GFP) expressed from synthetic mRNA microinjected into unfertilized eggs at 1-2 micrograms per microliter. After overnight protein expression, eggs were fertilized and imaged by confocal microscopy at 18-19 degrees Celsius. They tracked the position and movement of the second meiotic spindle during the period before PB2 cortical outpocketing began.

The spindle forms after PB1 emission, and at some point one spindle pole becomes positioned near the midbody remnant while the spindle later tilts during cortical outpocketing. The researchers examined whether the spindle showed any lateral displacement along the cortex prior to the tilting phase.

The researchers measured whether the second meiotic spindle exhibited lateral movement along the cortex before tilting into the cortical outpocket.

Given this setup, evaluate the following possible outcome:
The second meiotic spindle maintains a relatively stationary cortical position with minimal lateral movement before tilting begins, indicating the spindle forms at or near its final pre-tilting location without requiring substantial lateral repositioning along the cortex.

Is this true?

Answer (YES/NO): NO